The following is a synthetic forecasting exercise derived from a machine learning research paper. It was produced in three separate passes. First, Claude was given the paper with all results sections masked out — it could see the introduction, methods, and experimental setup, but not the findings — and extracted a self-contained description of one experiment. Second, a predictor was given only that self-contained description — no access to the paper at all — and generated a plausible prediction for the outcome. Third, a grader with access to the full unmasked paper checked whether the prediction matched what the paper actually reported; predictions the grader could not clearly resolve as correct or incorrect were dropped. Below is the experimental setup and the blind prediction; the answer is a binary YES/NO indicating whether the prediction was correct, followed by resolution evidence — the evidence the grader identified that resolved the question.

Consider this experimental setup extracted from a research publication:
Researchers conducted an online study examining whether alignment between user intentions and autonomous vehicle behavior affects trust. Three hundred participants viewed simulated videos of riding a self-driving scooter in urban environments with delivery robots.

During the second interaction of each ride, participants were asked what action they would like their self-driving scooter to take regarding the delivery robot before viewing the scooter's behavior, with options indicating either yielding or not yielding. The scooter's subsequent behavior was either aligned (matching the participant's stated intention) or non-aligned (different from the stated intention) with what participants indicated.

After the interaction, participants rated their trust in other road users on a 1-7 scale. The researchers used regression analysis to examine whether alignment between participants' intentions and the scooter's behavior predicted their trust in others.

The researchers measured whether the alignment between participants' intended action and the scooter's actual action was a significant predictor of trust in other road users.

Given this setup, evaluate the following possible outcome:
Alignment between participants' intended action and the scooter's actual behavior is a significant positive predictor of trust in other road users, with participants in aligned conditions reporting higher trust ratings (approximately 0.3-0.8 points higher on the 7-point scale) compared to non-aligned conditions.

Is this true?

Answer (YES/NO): YES